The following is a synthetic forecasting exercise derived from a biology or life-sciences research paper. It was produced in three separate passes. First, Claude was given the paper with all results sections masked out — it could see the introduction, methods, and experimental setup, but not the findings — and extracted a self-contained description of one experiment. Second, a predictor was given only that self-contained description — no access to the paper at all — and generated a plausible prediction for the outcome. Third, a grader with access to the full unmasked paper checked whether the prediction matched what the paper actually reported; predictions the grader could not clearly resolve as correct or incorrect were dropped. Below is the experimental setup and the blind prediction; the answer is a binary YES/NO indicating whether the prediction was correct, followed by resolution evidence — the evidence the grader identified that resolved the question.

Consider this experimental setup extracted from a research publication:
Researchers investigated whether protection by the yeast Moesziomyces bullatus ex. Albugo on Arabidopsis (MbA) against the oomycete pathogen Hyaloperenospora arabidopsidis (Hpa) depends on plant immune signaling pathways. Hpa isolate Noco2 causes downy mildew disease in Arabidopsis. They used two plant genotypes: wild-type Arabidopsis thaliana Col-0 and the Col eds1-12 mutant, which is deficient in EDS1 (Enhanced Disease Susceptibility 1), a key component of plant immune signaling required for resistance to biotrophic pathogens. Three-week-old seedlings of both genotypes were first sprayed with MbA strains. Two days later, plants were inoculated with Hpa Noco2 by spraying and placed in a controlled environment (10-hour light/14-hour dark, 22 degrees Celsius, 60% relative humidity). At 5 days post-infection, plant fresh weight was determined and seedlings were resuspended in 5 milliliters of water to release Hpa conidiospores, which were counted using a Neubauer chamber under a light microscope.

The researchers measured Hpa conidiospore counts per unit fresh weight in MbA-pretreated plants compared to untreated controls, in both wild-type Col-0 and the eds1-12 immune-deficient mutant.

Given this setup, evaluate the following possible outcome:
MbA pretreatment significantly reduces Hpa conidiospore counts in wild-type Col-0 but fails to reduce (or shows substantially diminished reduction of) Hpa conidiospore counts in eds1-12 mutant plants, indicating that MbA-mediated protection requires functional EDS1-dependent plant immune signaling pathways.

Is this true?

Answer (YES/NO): NO